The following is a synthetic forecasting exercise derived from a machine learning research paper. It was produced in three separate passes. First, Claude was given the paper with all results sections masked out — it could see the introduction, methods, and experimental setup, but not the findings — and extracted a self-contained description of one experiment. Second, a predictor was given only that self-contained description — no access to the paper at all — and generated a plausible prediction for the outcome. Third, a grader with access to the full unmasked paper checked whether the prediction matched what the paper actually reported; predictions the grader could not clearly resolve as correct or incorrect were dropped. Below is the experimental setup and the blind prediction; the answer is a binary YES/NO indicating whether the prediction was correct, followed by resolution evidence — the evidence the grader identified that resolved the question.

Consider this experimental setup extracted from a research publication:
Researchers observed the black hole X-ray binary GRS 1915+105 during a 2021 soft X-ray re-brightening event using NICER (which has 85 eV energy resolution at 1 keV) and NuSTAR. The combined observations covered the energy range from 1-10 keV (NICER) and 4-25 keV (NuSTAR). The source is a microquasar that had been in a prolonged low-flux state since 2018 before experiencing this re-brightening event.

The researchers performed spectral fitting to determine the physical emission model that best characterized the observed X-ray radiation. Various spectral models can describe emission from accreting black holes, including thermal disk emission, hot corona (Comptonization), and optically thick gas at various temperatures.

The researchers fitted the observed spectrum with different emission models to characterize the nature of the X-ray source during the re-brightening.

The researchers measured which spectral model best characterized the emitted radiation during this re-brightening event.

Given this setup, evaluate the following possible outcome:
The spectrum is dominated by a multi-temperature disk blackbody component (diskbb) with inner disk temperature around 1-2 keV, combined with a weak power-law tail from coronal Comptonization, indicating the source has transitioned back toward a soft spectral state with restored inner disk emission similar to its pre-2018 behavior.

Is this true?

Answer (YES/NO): NO